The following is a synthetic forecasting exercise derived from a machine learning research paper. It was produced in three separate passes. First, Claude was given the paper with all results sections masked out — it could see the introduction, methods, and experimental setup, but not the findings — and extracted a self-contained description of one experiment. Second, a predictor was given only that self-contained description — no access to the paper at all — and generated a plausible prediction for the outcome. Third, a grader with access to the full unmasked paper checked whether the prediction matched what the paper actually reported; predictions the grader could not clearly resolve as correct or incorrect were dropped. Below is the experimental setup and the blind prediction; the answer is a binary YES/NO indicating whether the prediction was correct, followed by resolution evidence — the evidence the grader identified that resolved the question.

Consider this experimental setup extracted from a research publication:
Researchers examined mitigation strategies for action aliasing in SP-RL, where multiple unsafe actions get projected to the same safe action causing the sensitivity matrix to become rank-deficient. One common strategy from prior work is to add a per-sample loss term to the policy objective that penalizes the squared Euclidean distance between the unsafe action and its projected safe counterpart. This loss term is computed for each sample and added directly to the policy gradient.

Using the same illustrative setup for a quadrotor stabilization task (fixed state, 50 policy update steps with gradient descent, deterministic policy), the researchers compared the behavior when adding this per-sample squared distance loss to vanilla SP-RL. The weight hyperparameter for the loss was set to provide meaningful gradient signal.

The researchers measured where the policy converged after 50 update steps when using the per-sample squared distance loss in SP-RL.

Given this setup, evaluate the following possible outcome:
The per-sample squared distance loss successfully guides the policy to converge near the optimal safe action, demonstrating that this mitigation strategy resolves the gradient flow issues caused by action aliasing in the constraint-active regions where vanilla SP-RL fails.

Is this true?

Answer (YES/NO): NO